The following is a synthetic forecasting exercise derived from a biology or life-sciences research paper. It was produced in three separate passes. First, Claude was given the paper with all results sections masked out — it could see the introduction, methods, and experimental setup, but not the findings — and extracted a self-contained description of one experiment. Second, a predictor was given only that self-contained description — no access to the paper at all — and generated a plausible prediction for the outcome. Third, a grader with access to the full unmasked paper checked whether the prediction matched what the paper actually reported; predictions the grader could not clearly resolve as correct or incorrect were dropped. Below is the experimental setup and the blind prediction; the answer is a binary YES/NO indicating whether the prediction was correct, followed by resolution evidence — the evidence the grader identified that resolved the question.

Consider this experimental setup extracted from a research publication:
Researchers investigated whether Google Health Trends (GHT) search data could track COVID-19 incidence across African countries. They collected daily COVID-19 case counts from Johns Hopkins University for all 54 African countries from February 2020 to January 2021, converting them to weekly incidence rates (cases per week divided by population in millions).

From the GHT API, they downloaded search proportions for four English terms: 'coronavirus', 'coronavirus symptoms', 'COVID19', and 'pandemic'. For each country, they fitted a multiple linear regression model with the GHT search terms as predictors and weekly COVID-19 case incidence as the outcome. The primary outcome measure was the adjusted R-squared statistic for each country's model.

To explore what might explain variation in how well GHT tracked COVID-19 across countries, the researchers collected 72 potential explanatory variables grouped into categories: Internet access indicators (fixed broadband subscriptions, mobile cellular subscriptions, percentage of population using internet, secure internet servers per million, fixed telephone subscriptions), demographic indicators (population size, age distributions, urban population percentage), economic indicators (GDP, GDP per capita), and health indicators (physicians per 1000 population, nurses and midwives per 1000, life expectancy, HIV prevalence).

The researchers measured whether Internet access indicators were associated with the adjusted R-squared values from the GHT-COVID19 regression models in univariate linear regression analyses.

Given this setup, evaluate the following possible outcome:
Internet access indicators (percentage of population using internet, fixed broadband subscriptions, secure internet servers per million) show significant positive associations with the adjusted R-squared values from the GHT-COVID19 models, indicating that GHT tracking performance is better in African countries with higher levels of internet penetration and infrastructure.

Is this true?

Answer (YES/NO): NO